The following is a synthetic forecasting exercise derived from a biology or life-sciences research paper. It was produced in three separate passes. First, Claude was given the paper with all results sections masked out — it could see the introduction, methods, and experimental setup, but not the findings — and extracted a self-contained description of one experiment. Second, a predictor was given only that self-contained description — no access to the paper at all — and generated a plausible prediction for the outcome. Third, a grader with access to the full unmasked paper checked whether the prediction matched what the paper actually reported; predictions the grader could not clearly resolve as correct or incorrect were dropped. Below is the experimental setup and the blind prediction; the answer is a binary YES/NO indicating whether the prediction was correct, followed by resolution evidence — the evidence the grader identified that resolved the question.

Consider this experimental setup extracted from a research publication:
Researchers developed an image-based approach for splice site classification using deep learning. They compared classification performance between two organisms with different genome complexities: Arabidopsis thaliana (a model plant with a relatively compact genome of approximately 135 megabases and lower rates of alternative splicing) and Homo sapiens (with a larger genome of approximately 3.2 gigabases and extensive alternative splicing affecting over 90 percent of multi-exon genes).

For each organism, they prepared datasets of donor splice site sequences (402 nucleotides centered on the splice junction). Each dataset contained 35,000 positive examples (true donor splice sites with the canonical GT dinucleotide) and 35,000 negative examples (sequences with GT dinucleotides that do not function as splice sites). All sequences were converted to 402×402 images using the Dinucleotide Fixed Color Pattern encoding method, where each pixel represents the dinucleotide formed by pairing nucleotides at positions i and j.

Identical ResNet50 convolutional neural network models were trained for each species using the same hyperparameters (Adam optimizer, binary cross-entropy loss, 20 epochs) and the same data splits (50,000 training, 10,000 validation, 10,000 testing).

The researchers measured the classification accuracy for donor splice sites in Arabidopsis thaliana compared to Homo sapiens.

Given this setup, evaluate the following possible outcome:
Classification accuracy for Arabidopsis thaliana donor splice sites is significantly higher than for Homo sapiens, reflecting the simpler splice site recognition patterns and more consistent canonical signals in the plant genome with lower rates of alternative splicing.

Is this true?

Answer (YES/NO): NO